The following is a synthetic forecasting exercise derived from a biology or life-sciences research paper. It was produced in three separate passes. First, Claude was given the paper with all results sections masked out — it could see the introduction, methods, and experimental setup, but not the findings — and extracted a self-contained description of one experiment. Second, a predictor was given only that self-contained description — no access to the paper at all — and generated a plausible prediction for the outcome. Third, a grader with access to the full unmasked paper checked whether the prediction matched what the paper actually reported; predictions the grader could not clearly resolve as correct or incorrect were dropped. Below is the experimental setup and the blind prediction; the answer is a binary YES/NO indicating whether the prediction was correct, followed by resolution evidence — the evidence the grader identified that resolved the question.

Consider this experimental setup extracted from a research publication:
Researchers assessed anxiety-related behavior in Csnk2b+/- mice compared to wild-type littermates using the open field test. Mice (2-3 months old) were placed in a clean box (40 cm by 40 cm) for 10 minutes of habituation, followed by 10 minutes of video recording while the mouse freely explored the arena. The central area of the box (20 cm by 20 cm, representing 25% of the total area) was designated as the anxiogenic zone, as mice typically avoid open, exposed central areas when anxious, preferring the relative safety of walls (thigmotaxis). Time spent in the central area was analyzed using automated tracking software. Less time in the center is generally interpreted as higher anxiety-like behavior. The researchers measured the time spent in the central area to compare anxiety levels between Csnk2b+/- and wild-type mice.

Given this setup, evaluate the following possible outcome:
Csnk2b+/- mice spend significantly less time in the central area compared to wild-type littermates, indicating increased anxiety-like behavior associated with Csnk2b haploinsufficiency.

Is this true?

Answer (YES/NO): YES